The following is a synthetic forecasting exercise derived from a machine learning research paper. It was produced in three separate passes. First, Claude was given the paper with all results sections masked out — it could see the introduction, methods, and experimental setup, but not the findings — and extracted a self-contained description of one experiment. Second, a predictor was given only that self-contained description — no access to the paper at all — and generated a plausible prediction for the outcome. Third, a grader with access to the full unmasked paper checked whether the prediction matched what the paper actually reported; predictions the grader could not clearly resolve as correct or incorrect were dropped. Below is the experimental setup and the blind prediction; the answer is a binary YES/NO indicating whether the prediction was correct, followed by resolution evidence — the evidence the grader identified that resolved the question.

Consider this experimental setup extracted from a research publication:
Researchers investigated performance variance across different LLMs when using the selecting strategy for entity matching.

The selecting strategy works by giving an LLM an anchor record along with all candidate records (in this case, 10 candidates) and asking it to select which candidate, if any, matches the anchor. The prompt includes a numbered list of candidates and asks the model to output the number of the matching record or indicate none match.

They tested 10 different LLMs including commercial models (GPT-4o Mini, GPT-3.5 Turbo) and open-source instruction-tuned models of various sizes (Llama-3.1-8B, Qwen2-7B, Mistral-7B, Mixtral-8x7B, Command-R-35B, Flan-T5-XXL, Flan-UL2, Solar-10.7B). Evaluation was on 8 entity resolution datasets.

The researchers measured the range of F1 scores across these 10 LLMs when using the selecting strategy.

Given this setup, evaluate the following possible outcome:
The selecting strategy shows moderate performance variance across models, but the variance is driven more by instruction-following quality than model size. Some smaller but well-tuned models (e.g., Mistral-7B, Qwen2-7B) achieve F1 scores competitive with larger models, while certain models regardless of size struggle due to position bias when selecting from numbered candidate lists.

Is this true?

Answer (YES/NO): NO